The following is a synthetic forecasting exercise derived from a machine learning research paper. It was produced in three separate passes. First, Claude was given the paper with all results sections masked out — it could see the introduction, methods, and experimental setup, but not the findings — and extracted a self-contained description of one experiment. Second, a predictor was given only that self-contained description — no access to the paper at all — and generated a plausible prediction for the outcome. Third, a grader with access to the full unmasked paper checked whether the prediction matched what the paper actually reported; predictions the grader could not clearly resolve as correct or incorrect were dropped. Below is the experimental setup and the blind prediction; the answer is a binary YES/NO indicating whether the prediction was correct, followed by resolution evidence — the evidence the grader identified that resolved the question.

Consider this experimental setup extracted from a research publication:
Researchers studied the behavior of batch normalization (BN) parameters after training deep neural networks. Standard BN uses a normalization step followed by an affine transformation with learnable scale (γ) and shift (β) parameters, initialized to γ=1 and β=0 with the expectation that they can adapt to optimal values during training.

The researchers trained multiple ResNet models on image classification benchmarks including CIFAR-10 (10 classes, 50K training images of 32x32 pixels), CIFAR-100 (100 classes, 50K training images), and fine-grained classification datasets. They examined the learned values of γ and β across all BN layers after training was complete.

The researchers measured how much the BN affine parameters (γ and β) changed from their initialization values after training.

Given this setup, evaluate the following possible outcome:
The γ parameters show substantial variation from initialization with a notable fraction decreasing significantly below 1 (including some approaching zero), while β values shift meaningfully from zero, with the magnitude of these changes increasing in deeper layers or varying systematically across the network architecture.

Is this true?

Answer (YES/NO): NO